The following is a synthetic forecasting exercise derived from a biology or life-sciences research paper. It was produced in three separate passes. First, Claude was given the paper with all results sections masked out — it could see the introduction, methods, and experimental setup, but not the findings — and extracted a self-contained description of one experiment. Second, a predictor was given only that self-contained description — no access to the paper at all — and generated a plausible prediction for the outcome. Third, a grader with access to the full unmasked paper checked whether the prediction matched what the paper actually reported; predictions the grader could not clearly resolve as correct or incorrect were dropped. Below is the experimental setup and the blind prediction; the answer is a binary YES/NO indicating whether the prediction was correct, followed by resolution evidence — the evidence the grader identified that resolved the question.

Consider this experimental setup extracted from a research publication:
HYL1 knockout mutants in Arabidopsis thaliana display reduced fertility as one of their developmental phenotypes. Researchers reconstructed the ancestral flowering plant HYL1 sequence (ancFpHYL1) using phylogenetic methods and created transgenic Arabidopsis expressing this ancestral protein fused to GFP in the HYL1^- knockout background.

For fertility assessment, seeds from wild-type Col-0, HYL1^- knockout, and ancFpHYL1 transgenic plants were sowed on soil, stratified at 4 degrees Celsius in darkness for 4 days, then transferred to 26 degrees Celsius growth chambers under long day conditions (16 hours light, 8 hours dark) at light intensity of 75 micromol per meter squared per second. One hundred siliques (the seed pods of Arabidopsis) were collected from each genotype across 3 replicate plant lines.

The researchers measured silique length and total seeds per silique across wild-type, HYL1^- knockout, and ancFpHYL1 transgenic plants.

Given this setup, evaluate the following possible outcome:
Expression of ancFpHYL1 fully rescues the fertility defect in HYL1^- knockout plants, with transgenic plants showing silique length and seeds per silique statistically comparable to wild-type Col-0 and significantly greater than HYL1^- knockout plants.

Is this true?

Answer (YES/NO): NO